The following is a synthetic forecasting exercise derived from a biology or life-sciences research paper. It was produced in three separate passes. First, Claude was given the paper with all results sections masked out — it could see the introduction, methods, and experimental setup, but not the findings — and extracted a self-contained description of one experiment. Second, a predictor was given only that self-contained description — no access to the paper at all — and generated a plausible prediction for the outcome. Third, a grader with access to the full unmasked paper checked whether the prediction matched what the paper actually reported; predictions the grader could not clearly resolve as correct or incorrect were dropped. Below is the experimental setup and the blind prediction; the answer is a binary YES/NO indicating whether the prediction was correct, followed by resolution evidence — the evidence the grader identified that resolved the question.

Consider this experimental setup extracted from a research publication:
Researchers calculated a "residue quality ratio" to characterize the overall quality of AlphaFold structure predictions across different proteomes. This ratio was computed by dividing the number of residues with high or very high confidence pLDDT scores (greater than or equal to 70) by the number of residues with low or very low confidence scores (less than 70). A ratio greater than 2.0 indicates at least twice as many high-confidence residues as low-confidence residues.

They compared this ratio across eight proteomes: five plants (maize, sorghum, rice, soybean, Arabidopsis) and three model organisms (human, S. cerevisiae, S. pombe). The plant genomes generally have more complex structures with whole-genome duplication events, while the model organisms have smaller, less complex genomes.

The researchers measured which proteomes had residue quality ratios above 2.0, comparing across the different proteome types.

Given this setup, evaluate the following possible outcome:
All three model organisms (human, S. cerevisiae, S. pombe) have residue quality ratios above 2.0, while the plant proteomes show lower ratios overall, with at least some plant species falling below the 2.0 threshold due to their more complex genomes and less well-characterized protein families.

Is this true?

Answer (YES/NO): NO